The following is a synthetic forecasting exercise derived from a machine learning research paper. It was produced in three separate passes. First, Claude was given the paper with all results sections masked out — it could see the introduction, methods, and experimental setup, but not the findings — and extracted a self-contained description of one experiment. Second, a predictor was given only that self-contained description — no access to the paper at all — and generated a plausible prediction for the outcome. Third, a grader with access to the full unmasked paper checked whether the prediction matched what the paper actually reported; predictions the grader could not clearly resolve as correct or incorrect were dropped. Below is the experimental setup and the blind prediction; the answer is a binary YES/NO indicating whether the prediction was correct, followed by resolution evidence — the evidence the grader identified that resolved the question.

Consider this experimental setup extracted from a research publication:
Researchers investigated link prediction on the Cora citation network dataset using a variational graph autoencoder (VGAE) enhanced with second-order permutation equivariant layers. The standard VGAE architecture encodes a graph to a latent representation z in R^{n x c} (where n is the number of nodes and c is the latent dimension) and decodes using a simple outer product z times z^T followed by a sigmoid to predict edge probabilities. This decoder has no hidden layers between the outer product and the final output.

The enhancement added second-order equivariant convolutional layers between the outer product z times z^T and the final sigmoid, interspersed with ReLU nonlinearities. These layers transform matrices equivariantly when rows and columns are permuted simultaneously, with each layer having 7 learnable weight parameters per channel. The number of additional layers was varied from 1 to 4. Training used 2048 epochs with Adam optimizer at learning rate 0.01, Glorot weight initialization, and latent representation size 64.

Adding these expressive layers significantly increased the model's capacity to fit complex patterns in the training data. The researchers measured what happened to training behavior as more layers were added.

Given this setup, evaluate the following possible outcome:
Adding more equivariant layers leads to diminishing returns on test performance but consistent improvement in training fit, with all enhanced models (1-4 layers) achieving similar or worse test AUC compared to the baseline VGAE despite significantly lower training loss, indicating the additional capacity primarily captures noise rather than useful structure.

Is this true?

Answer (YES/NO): NO